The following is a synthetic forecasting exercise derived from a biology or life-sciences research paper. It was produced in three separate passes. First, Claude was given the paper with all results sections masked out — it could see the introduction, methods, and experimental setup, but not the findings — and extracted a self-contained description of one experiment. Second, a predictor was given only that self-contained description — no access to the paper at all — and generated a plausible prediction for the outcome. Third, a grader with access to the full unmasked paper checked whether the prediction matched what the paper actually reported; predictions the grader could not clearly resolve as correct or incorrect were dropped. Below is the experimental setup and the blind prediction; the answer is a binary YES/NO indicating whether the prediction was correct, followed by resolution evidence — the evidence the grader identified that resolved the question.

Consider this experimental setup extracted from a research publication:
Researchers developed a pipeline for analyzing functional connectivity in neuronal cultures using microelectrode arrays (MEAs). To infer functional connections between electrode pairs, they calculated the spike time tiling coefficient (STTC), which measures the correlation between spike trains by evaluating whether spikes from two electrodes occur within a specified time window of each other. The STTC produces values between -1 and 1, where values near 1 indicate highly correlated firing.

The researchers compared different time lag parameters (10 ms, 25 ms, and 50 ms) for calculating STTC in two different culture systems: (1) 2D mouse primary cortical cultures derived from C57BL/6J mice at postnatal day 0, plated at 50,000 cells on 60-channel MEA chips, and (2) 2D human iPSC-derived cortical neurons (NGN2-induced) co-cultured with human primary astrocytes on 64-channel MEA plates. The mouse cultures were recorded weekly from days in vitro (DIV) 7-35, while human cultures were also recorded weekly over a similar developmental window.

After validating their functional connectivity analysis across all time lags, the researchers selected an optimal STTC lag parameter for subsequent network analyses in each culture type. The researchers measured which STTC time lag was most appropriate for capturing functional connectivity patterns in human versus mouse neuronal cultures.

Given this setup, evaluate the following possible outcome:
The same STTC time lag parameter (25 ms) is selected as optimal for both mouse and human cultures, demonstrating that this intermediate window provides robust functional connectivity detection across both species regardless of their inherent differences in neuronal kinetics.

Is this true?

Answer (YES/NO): NO